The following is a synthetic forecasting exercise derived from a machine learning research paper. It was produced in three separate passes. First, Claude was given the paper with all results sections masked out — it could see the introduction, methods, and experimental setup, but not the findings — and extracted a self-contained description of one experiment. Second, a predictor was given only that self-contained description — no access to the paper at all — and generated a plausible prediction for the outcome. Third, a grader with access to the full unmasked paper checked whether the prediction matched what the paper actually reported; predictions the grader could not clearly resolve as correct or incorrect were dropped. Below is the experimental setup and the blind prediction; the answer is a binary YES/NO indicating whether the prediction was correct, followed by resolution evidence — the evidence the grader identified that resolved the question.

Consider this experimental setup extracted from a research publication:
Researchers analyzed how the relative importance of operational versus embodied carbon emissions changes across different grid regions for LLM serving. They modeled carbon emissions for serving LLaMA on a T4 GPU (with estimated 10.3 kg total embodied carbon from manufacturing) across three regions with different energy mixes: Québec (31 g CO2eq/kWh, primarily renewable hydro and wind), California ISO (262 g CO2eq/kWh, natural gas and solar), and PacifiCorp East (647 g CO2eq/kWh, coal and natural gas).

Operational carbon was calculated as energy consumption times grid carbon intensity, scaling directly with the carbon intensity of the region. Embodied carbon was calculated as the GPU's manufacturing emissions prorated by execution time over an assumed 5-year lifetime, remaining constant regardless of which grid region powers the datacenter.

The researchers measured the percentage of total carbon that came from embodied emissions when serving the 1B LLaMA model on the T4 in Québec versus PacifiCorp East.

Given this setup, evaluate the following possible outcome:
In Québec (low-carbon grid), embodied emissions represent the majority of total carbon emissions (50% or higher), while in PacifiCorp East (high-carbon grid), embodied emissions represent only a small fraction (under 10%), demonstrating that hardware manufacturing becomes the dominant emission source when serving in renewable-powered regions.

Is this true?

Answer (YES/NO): NO